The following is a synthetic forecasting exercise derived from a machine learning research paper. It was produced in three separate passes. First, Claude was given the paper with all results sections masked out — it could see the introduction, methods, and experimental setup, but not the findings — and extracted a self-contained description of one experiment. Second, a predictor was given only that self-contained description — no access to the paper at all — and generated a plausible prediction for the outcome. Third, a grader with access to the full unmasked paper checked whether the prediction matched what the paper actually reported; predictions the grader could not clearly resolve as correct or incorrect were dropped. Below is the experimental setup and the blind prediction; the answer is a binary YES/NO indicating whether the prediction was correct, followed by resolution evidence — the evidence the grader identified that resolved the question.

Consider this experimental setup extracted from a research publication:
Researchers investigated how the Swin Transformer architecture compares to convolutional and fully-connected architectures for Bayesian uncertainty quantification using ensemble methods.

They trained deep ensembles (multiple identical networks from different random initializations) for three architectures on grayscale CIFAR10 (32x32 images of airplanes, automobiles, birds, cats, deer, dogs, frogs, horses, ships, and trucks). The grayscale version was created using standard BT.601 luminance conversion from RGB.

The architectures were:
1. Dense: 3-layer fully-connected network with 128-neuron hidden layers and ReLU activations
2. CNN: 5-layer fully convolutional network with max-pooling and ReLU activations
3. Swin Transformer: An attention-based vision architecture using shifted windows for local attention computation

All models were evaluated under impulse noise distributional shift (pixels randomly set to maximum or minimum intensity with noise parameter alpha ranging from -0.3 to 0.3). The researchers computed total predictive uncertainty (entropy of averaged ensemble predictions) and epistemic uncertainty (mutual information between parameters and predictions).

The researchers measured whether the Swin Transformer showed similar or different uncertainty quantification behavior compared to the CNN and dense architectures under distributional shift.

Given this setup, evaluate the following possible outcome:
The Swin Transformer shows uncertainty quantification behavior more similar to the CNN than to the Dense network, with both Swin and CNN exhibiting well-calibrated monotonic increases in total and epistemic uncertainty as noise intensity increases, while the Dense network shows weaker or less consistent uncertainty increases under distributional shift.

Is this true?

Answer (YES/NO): NO